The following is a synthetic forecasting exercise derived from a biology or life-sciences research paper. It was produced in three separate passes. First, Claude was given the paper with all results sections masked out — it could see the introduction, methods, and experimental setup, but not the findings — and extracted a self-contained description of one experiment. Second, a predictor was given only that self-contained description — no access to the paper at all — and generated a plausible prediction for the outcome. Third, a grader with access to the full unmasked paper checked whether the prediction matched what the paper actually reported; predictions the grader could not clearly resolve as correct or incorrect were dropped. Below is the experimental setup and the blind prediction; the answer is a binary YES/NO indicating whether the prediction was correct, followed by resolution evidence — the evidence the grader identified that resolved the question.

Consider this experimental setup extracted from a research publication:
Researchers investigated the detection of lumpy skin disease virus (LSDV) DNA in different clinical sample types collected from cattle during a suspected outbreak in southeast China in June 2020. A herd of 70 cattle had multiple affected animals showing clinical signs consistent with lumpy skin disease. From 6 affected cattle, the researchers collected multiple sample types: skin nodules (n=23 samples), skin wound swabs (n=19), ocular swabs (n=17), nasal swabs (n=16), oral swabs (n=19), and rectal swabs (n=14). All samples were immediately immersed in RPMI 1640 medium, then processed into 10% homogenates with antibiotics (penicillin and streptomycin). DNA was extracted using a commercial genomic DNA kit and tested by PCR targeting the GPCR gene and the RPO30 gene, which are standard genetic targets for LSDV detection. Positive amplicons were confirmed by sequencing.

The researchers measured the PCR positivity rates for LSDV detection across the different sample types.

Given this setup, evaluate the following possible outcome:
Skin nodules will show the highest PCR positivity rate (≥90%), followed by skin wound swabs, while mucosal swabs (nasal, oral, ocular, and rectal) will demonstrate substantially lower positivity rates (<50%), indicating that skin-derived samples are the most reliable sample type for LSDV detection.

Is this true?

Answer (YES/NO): NO